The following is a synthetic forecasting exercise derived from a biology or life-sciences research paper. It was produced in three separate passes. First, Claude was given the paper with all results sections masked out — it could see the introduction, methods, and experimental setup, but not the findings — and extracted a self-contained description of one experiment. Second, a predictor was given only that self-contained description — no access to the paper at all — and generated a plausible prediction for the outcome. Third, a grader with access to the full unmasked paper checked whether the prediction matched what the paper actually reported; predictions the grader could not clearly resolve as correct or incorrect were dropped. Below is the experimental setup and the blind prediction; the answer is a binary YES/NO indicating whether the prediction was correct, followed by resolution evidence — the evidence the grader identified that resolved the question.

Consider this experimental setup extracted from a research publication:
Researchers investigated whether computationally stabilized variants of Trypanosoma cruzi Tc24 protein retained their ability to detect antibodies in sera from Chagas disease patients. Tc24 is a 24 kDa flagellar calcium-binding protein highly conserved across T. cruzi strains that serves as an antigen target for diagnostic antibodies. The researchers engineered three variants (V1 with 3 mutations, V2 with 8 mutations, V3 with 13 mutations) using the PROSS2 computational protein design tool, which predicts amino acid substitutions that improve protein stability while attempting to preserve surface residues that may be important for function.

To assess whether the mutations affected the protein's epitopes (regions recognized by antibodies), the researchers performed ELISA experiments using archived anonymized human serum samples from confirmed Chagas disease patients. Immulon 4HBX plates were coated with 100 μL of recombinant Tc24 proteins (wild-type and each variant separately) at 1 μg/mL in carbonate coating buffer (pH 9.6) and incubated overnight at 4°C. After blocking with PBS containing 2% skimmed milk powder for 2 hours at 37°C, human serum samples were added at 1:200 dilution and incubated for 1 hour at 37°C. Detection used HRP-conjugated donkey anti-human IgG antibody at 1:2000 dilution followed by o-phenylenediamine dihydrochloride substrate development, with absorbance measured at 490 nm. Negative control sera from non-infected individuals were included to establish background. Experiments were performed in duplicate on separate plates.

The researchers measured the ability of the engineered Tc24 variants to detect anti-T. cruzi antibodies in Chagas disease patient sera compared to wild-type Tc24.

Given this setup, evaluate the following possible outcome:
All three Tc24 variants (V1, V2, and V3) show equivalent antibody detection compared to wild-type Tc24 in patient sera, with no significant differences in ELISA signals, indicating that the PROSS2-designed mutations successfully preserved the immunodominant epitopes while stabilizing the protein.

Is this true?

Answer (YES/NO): YES